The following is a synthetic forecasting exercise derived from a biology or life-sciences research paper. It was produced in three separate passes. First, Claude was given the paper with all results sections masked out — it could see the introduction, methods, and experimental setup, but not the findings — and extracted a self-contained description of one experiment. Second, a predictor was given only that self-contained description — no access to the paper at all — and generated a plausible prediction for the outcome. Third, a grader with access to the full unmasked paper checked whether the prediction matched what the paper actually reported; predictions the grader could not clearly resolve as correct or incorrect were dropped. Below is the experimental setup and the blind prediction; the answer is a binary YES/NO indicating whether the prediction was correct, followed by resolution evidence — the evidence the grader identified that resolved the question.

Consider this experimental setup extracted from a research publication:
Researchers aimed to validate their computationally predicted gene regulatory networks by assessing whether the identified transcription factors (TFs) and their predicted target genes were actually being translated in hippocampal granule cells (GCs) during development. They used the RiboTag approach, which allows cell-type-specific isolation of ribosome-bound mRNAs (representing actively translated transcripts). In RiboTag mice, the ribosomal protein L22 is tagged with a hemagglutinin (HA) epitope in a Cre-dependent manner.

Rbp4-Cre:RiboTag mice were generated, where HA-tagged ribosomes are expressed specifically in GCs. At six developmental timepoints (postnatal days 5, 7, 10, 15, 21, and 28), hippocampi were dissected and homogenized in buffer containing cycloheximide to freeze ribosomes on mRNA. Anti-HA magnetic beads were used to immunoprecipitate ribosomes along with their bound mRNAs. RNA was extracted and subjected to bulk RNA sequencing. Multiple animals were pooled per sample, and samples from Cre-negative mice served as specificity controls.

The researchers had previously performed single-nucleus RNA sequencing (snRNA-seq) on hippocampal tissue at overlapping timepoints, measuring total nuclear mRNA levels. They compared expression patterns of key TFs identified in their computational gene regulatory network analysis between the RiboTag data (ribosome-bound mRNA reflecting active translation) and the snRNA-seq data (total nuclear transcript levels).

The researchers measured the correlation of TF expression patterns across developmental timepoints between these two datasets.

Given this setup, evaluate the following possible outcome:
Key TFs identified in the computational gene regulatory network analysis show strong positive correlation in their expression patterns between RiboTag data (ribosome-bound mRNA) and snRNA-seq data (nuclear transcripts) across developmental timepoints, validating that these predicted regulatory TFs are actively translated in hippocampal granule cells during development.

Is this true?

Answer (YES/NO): YES